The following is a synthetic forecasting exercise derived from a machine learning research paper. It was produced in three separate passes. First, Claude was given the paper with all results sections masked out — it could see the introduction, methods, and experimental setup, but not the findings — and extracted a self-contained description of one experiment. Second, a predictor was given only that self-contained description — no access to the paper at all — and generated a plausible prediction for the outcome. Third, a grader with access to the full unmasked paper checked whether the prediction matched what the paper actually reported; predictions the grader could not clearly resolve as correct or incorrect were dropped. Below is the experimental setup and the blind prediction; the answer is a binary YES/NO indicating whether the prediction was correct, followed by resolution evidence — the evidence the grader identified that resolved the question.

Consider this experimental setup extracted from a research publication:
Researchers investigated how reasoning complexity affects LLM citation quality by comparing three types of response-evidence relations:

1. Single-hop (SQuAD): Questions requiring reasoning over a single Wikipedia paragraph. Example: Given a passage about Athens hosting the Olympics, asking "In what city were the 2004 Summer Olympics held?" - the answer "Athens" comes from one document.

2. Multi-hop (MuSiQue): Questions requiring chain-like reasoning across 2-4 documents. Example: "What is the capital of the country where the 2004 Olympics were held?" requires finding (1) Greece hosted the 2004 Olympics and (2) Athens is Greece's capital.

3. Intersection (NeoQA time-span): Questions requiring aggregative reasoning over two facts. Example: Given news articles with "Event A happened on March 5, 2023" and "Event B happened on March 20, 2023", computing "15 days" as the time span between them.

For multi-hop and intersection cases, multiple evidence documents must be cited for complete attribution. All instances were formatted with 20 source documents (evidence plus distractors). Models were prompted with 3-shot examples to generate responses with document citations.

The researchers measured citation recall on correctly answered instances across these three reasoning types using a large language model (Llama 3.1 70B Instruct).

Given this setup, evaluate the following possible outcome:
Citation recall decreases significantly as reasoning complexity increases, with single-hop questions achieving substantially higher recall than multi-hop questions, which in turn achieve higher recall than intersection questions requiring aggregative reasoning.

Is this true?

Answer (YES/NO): NO